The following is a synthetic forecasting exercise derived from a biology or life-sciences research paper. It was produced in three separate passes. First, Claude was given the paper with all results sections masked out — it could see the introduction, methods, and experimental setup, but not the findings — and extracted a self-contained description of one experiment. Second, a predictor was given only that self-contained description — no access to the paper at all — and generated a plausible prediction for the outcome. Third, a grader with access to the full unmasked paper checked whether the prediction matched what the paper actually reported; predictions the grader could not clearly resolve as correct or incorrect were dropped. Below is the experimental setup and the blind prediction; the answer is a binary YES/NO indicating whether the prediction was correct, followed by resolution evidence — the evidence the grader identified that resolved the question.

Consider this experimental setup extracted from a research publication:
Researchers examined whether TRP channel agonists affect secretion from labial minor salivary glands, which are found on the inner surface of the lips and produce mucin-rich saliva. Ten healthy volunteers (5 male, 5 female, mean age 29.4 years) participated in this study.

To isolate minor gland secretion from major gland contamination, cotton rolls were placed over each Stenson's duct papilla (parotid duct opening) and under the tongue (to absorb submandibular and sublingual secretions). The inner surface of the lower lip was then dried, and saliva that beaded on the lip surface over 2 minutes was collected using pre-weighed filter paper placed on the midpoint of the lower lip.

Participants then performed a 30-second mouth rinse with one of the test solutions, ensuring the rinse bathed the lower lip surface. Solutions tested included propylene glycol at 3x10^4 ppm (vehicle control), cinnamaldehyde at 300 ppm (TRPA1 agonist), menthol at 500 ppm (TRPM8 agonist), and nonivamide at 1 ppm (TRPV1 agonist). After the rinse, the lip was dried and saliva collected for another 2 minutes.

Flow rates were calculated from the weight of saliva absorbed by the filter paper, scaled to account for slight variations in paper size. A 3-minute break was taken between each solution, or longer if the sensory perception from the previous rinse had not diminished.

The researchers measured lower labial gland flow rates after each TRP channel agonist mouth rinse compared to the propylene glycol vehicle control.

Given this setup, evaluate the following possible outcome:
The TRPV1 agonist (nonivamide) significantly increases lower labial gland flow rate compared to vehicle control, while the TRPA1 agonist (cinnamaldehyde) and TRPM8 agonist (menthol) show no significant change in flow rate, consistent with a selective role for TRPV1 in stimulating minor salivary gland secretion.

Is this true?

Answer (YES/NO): NO